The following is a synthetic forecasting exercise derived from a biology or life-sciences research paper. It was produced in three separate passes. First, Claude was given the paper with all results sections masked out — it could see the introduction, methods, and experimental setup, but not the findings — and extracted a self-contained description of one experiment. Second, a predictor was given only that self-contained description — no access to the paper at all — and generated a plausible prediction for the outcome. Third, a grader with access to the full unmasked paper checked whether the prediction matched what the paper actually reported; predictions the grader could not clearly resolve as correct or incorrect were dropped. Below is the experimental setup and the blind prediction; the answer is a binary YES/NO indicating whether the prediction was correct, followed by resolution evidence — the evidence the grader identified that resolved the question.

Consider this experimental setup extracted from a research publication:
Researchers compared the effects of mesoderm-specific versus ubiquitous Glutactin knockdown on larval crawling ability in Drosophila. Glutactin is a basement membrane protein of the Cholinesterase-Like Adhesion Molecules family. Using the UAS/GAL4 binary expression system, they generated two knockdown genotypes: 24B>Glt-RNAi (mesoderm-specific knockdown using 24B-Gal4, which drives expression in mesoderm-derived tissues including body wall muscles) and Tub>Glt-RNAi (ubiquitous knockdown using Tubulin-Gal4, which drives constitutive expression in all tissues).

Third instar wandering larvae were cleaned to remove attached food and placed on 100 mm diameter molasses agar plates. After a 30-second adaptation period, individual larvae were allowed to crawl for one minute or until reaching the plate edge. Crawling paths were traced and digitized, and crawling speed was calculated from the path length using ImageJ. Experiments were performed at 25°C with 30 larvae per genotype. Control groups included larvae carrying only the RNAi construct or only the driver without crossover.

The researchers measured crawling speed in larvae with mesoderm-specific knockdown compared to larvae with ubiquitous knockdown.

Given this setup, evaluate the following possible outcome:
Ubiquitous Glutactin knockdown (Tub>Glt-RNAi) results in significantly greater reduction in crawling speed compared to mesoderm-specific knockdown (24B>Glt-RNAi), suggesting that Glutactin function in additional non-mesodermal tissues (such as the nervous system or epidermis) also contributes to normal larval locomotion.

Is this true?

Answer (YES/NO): YES